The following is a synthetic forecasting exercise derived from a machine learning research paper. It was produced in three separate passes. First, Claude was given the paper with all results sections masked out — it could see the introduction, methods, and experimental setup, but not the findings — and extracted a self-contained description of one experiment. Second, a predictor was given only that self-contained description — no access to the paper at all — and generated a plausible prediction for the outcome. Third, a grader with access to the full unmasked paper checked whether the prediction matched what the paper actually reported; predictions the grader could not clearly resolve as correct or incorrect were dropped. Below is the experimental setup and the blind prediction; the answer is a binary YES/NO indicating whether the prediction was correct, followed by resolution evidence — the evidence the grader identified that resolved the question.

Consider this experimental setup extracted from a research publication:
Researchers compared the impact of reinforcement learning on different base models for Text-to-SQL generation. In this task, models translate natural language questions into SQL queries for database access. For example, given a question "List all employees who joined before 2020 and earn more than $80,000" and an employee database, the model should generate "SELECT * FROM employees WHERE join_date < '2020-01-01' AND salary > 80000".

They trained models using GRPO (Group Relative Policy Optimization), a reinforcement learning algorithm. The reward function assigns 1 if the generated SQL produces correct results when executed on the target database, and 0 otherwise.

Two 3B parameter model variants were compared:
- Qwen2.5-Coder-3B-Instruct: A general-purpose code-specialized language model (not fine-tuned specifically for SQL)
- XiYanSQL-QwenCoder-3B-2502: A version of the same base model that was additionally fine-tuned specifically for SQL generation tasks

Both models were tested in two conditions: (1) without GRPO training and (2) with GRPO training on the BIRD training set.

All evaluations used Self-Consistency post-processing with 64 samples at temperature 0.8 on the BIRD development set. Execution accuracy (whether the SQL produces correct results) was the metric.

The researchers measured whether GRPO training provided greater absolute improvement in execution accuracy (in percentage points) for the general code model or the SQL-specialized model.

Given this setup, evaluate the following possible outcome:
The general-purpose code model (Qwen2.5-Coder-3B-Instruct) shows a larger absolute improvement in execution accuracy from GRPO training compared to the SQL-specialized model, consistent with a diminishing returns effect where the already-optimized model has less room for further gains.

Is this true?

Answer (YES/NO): YES